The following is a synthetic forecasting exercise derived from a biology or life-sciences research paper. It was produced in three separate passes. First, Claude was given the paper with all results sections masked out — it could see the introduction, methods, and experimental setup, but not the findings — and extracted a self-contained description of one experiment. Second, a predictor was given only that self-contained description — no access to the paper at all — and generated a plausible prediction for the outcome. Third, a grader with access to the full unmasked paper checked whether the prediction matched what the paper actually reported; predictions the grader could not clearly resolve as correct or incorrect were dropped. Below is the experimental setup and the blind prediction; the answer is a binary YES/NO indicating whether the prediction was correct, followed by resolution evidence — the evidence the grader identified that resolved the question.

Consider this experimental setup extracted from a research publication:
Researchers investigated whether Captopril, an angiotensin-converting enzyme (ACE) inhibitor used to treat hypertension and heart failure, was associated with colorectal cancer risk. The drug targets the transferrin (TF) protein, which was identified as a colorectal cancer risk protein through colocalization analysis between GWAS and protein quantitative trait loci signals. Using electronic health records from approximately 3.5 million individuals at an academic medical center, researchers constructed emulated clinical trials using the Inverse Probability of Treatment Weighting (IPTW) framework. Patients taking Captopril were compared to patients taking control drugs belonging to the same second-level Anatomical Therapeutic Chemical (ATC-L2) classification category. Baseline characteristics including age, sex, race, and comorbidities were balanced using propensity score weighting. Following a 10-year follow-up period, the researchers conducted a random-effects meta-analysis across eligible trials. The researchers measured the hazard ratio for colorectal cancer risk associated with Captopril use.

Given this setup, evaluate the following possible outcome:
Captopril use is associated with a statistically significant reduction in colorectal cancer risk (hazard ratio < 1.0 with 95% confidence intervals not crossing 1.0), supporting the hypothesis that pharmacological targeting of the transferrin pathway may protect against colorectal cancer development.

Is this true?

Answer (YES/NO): NO